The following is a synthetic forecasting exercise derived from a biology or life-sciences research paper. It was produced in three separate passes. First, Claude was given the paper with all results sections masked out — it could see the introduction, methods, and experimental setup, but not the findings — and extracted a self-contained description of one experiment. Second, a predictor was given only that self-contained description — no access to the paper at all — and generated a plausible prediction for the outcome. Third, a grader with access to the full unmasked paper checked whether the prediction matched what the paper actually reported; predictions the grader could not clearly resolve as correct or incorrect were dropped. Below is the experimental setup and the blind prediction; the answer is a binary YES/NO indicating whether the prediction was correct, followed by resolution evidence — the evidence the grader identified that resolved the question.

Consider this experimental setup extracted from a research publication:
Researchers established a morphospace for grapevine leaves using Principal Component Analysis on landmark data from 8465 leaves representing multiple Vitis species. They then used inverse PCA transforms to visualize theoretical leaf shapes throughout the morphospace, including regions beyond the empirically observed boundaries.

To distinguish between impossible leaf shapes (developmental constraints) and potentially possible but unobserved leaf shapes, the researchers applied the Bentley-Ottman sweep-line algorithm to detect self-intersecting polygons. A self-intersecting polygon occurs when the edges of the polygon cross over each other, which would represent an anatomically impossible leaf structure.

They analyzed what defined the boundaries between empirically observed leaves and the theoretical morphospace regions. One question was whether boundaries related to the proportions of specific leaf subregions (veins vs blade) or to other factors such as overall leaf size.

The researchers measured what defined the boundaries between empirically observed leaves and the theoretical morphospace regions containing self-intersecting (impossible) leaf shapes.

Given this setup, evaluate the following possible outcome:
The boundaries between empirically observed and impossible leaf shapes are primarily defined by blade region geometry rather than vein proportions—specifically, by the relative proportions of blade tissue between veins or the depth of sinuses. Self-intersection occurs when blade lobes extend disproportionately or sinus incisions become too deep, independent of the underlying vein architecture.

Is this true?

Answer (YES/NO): NO